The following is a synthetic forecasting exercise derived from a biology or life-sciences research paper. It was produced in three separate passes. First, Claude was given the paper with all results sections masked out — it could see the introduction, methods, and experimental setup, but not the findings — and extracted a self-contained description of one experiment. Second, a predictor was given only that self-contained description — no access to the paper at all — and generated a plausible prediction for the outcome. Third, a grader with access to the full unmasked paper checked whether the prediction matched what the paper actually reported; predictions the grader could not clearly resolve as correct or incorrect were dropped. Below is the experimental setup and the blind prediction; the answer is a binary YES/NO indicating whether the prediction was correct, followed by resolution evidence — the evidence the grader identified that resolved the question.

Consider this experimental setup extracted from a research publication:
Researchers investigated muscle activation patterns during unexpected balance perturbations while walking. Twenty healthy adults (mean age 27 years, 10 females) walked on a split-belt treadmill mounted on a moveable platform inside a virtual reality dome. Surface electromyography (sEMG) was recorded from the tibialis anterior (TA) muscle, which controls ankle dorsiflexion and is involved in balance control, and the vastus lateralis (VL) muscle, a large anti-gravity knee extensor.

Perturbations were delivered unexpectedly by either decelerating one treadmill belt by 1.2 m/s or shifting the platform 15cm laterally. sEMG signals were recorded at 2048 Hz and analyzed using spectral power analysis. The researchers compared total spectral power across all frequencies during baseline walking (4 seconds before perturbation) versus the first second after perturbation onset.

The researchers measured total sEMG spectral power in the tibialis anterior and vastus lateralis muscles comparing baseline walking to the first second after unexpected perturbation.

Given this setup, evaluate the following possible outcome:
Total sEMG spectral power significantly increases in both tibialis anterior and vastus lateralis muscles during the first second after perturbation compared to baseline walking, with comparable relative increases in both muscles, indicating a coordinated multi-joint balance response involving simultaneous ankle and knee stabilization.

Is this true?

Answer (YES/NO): NO